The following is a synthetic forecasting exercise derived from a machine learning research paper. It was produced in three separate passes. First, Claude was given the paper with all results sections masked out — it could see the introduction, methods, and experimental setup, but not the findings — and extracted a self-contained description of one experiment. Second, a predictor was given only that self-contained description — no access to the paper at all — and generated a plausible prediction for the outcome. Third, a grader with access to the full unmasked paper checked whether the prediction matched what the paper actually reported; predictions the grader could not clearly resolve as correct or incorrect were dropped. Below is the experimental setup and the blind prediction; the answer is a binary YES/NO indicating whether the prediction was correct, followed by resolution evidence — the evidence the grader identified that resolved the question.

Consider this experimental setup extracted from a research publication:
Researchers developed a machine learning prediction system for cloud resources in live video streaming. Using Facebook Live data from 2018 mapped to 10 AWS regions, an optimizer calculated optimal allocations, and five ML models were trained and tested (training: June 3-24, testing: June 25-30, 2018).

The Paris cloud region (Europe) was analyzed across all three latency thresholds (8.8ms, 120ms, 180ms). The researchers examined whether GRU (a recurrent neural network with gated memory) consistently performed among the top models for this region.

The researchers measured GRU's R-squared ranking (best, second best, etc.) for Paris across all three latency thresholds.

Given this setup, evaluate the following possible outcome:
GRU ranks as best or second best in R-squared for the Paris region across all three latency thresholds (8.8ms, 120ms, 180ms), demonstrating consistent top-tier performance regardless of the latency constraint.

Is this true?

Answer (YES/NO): NO